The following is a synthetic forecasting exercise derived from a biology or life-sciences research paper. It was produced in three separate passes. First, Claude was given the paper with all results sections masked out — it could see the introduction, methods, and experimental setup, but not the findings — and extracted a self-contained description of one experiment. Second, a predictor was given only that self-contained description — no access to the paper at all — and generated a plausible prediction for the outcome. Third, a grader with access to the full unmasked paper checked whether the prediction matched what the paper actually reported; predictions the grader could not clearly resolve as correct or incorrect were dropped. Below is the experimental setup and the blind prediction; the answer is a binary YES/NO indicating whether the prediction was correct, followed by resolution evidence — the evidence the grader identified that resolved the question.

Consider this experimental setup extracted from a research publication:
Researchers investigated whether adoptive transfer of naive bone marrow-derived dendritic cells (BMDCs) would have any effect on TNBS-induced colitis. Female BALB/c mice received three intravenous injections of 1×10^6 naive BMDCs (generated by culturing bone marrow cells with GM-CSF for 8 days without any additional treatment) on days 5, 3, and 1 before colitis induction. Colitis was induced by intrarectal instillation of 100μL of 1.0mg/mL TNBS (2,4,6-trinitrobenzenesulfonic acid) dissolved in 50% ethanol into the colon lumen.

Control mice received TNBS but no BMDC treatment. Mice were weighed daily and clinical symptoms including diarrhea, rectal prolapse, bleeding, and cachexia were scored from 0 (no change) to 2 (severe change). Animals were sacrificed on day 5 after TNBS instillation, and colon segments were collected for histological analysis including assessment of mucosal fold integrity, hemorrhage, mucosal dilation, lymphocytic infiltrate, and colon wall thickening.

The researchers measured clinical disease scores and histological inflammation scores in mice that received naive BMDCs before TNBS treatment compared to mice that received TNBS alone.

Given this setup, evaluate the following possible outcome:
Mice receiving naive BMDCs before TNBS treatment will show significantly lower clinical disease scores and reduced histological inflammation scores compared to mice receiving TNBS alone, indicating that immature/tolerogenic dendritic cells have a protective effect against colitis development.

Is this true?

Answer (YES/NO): NO